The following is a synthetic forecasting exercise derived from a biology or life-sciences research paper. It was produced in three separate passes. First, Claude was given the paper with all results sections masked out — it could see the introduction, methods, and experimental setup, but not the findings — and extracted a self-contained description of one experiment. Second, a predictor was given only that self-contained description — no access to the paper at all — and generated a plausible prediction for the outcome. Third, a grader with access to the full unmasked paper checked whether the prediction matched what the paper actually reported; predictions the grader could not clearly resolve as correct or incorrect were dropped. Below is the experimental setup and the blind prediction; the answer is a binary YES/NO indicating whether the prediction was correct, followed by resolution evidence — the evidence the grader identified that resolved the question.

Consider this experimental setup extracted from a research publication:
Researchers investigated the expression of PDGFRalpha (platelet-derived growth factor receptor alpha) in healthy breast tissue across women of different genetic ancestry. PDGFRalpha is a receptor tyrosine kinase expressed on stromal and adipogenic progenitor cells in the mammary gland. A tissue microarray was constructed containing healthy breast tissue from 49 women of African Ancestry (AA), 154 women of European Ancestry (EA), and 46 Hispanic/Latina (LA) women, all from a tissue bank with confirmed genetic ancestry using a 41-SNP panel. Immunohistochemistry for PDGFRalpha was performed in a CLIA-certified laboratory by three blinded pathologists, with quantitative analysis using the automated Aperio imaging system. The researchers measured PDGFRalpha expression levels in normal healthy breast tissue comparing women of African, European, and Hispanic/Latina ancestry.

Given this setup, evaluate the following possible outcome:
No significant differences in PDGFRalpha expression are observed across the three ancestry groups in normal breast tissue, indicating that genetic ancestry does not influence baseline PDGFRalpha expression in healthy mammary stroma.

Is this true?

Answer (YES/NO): NO